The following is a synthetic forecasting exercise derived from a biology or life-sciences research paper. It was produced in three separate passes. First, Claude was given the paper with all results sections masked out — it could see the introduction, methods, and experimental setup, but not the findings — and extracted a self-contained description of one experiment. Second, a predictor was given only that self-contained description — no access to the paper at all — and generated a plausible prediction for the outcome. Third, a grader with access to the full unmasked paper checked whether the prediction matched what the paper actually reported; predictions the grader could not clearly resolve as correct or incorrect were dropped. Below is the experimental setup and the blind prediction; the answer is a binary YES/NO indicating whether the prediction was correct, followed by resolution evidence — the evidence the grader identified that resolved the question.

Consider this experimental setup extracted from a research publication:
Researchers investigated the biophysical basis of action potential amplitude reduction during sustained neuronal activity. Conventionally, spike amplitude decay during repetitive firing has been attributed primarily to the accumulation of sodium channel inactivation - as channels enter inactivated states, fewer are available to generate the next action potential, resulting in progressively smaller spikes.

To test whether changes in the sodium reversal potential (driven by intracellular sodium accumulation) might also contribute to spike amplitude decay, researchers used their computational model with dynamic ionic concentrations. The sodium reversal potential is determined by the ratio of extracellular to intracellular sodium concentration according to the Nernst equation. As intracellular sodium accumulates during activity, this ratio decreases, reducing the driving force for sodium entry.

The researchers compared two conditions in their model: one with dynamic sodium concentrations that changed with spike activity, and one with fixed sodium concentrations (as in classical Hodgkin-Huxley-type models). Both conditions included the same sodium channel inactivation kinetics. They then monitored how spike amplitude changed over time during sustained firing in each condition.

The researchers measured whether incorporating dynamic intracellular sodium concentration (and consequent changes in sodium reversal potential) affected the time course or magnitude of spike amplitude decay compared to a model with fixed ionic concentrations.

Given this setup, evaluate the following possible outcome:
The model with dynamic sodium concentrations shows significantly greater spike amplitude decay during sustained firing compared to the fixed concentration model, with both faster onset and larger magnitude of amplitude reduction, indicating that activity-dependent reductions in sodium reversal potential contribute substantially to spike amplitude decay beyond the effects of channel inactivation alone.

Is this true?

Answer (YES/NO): NO